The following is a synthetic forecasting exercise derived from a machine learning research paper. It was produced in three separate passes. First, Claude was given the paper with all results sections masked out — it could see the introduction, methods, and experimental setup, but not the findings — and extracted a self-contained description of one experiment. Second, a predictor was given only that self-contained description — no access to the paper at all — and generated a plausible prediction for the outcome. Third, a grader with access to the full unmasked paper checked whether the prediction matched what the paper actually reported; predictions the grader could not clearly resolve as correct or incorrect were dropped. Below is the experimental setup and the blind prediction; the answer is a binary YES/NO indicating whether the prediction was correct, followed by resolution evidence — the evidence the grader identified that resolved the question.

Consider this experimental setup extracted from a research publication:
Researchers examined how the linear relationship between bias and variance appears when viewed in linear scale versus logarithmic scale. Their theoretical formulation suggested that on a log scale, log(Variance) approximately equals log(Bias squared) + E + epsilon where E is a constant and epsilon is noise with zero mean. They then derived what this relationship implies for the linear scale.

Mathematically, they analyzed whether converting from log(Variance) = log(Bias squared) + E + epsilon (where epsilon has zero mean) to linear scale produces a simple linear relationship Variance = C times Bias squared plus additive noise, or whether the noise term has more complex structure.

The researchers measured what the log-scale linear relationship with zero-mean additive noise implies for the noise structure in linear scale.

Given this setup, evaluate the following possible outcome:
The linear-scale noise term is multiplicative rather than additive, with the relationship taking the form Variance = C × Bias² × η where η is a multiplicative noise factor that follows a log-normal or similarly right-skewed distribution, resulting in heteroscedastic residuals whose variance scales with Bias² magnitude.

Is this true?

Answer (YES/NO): NO